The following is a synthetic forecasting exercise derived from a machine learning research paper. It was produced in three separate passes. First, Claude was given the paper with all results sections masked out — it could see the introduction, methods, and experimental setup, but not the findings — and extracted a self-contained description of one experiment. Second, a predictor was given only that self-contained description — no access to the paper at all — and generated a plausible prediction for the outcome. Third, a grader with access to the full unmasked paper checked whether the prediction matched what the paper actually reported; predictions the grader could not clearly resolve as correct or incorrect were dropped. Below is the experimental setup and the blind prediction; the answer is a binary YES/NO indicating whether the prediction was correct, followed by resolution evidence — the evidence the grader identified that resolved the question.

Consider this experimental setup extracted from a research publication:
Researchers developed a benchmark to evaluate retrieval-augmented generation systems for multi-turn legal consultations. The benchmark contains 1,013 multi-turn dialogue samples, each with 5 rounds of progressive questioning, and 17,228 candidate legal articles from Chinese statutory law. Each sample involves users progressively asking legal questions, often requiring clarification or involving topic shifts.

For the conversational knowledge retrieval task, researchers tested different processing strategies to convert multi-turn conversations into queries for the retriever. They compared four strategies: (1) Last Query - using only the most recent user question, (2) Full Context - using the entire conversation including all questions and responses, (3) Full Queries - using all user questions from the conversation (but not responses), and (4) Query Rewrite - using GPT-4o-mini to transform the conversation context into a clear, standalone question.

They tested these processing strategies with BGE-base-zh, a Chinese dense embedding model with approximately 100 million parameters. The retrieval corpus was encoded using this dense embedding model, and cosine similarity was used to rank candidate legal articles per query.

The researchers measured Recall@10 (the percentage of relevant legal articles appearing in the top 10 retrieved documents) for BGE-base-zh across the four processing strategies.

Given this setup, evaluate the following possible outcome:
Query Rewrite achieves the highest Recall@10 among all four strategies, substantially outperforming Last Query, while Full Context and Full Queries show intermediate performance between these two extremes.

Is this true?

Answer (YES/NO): NO